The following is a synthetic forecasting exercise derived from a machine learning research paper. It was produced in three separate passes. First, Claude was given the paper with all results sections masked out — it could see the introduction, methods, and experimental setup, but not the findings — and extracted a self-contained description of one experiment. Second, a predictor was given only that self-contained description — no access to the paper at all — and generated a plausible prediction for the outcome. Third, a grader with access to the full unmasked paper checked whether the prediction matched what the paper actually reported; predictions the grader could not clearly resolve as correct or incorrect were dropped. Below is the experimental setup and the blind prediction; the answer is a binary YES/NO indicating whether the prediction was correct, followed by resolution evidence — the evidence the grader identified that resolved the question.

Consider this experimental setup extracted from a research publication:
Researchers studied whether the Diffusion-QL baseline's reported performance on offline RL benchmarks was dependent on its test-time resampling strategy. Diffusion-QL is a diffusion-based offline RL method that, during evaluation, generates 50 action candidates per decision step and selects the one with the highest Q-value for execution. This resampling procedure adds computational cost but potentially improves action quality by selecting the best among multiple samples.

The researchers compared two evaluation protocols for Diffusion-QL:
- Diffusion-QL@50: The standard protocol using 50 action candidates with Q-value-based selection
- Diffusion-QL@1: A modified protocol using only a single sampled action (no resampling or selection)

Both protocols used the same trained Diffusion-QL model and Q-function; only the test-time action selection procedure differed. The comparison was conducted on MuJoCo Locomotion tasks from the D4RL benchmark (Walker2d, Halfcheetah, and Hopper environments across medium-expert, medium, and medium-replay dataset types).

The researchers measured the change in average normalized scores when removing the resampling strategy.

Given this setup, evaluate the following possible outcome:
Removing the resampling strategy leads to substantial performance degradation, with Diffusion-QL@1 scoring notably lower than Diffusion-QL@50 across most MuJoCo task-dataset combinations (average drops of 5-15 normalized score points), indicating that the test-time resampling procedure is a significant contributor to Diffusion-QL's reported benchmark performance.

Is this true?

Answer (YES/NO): YES